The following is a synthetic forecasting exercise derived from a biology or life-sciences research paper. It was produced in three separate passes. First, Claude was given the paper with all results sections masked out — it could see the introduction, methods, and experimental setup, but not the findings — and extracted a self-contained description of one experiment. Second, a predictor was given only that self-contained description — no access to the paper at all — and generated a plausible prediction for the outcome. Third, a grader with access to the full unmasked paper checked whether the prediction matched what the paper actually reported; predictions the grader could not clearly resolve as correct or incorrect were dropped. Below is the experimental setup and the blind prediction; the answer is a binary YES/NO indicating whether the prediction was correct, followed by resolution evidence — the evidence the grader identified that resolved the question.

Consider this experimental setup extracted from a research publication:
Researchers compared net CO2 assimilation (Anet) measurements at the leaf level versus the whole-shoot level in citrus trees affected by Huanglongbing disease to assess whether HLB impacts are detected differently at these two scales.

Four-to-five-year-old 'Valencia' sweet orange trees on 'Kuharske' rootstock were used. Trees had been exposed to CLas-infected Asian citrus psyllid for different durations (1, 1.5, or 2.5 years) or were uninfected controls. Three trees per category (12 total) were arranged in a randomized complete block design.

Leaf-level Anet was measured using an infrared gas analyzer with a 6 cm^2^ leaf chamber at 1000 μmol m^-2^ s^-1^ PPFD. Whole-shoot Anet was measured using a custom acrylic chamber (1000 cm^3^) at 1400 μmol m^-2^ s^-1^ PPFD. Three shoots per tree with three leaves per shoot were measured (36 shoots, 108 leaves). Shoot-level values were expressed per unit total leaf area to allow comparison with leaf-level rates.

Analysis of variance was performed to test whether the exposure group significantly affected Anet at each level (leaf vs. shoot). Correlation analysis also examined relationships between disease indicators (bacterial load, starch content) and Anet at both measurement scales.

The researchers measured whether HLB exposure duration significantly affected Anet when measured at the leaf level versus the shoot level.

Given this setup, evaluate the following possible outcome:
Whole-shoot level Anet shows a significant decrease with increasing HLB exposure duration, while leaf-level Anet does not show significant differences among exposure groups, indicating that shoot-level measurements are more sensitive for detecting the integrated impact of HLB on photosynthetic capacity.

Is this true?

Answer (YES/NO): NO